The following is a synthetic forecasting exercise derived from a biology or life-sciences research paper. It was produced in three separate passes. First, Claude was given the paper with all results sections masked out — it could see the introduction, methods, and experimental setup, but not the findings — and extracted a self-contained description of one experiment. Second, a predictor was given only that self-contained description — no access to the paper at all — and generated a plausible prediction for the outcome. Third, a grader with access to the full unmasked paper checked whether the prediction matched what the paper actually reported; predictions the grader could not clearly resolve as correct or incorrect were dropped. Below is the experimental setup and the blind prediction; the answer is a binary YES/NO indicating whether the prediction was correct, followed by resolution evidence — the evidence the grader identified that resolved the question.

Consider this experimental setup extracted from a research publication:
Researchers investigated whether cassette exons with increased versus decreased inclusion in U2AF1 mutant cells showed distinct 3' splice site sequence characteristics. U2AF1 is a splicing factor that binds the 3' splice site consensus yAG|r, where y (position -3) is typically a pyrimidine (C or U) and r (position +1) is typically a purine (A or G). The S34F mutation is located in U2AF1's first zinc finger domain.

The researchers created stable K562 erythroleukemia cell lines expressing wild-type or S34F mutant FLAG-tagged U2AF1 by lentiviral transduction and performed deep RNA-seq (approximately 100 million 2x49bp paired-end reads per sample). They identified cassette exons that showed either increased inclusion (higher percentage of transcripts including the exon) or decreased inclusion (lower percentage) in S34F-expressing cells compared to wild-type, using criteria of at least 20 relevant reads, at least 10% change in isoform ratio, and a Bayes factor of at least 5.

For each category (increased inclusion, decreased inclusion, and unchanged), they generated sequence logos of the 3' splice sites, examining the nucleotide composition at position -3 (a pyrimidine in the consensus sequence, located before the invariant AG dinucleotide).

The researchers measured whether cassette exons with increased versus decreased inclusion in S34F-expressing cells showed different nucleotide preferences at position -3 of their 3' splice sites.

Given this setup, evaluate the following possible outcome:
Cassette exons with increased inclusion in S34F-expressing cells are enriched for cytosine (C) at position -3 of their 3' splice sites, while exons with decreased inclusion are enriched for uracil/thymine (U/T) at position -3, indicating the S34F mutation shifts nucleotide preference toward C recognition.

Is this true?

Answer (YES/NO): YES